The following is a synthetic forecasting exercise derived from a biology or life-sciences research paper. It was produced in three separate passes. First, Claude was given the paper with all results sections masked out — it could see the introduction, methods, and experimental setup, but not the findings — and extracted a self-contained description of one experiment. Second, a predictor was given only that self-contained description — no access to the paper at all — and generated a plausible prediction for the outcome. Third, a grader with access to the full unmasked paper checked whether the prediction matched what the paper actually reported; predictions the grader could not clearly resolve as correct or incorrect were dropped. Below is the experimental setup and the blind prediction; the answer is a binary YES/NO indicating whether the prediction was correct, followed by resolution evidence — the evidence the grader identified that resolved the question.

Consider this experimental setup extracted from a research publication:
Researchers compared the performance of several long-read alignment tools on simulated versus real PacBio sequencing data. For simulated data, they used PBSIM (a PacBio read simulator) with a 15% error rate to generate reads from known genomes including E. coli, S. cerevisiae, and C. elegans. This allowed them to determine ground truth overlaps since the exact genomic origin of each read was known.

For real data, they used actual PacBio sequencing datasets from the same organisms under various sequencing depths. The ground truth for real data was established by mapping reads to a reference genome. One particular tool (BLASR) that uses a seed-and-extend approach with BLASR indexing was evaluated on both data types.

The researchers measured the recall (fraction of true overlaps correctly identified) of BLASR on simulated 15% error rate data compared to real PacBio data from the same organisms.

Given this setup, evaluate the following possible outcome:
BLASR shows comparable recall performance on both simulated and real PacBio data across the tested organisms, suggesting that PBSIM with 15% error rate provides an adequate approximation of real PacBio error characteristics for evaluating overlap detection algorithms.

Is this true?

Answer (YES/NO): NO